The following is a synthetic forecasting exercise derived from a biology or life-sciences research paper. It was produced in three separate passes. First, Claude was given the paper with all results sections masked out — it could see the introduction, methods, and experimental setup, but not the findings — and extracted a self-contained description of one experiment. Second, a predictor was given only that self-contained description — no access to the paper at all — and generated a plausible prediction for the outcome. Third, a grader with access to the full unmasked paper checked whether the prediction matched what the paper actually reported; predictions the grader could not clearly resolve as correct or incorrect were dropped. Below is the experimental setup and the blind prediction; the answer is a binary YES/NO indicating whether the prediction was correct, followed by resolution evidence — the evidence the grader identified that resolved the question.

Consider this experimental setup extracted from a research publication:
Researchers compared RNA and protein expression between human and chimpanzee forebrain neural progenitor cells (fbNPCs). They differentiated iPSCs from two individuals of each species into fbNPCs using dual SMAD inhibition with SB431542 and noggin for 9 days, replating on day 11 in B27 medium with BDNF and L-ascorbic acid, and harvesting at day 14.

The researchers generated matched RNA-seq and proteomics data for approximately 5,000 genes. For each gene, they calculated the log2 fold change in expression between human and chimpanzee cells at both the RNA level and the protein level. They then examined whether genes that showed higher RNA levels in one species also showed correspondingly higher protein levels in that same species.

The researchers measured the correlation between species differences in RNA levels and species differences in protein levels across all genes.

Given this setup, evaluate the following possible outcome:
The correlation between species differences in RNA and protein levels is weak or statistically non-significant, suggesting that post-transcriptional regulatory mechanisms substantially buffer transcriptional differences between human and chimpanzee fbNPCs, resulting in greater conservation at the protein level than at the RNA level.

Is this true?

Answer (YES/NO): NO